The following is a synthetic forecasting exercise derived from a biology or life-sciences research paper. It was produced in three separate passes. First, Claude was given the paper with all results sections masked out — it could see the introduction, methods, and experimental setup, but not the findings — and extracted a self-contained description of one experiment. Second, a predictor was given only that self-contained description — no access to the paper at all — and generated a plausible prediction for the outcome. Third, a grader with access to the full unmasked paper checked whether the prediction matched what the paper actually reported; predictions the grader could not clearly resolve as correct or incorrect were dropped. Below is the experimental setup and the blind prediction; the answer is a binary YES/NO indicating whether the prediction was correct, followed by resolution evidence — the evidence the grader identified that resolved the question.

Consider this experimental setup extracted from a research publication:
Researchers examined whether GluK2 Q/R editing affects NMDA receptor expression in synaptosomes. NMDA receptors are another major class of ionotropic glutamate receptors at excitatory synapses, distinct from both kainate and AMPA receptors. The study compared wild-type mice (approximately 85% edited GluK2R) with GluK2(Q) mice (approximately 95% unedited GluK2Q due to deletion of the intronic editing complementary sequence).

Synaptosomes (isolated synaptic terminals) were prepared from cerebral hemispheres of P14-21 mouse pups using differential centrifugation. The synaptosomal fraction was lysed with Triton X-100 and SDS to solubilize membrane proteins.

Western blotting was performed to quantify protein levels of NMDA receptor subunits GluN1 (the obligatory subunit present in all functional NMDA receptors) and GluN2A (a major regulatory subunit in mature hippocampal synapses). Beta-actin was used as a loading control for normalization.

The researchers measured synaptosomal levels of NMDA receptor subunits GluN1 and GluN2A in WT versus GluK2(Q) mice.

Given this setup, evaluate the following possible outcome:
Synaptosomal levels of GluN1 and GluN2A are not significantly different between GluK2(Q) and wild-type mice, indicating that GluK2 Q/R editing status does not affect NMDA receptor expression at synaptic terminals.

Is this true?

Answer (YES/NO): YES